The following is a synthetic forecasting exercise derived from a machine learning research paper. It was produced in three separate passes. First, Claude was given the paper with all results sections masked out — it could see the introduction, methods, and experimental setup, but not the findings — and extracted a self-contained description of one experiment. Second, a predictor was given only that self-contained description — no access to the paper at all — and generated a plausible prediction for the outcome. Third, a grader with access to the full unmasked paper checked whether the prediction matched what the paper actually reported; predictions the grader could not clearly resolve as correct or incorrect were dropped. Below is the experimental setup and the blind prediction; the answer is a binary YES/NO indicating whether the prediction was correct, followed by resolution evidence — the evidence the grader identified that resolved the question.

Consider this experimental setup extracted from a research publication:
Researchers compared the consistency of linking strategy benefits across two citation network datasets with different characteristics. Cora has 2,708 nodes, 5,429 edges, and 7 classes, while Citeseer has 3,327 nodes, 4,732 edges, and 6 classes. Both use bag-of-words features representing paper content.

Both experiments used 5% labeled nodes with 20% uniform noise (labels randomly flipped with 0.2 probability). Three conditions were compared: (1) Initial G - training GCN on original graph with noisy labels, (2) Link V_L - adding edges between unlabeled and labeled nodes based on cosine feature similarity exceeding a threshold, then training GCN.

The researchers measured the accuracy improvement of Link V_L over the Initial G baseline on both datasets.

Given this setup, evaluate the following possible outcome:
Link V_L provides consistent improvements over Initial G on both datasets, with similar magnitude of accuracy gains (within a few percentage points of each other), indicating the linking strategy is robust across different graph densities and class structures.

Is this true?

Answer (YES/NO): YES